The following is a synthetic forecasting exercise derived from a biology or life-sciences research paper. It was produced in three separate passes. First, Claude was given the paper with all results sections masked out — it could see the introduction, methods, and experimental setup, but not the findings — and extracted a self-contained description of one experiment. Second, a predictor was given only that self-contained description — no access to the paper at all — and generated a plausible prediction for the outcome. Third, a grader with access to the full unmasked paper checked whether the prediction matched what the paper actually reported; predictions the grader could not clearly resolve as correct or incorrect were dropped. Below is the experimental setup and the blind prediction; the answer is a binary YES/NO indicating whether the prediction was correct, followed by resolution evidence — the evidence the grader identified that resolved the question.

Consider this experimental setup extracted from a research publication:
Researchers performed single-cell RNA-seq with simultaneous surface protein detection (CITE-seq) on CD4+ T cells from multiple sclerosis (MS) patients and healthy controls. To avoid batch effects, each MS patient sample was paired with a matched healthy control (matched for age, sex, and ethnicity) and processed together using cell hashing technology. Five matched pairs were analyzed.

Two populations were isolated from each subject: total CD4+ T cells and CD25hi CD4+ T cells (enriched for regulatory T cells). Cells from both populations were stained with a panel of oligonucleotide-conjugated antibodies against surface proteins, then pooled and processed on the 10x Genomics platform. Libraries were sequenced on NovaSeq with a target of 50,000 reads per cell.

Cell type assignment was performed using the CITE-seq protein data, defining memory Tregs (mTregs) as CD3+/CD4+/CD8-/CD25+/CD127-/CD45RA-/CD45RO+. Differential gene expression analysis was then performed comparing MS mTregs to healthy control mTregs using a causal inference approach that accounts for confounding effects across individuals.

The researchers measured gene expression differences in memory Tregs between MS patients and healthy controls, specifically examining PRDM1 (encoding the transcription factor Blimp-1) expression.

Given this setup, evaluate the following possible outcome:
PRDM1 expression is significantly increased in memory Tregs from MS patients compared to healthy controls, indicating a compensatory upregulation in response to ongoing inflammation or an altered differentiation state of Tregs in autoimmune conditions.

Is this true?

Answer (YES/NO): YES